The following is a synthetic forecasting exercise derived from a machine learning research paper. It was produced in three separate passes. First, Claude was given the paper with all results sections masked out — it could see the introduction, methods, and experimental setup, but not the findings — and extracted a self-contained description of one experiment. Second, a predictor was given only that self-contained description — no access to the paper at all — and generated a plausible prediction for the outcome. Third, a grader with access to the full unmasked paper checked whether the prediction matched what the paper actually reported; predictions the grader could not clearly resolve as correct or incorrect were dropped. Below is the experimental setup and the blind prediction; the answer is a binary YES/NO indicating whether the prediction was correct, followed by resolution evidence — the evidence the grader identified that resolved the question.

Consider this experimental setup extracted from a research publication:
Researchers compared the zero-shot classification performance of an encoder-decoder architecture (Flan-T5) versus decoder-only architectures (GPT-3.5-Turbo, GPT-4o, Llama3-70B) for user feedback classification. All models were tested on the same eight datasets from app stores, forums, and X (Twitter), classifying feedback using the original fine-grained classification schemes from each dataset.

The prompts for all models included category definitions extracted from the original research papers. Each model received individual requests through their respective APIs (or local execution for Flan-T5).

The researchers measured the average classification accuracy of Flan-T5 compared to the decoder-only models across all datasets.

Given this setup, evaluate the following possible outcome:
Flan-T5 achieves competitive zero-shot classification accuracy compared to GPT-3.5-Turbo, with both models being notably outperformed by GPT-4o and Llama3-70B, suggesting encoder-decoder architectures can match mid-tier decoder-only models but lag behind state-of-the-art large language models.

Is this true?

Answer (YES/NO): NO